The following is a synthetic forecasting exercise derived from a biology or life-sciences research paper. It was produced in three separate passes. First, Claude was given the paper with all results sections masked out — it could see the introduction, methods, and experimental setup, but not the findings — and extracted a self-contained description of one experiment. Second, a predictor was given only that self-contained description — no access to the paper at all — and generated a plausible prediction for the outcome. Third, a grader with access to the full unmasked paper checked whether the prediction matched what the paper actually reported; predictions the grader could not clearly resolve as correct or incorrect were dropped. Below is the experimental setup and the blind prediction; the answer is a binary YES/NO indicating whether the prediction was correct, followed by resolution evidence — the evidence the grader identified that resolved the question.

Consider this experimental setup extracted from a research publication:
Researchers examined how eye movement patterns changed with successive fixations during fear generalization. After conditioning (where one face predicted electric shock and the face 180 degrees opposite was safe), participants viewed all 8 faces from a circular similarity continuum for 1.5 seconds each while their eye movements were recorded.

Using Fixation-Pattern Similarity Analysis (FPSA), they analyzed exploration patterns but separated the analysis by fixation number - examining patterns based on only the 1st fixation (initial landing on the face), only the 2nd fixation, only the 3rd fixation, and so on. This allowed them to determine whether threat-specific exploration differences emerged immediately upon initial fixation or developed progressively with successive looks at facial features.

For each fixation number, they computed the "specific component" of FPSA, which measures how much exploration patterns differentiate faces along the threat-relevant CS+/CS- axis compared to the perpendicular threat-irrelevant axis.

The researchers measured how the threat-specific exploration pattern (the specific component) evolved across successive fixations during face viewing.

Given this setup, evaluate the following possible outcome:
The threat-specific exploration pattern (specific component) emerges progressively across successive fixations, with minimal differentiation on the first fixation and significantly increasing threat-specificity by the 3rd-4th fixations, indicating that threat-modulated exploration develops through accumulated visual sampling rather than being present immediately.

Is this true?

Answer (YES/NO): NO